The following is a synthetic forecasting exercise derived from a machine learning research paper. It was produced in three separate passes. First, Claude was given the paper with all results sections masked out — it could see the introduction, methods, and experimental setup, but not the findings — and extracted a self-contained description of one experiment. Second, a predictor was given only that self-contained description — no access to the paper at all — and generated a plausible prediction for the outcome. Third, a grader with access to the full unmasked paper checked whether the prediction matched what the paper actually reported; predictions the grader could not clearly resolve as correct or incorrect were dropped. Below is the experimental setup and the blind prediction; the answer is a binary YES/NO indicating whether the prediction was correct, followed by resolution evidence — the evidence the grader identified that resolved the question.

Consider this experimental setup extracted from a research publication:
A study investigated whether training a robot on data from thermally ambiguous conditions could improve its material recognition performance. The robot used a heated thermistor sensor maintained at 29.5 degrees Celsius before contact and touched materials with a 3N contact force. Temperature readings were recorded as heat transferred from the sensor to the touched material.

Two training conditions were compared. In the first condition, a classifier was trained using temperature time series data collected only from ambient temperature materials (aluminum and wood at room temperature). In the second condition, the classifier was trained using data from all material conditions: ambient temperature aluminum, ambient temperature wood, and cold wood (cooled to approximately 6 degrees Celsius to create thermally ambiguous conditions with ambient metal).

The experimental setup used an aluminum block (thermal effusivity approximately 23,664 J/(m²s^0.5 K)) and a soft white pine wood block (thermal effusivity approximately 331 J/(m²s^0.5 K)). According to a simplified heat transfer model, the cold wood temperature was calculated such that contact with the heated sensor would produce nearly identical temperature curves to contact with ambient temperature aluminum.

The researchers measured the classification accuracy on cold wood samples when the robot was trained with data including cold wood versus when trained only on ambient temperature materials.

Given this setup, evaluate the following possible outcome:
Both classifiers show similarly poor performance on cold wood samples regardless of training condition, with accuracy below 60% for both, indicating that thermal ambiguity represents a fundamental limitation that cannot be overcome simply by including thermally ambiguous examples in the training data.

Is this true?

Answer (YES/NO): NO